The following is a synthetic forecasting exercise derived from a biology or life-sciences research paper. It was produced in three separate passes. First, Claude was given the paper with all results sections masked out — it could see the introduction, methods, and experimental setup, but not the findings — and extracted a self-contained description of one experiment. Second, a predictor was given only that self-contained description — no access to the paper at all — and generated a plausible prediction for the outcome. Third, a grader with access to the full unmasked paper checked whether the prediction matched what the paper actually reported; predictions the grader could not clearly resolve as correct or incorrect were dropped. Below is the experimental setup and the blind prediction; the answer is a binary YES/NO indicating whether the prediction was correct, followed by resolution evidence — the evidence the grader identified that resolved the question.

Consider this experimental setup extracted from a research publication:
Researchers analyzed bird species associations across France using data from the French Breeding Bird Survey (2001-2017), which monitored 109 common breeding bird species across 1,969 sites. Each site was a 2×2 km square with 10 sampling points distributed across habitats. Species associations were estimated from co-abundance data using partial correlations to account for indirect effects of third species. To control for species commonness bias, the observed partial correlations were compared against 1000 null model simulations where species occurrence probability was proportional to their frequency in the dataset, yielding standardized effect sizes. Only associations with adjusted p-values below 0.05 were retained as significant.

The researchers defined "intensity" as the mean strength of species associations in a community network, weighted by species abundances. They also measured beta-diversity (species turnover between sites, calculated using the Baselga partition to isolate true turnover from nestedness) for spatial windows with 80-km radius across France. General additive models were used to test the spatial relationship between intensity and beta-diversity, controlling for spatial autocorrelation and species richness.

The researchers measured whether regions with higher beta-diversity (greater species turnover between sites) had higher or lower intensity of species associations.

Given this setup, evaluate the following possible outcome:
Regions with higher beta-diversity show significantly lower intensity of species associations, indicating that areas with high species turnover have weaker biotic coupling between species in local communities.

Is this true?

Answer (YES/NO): NO